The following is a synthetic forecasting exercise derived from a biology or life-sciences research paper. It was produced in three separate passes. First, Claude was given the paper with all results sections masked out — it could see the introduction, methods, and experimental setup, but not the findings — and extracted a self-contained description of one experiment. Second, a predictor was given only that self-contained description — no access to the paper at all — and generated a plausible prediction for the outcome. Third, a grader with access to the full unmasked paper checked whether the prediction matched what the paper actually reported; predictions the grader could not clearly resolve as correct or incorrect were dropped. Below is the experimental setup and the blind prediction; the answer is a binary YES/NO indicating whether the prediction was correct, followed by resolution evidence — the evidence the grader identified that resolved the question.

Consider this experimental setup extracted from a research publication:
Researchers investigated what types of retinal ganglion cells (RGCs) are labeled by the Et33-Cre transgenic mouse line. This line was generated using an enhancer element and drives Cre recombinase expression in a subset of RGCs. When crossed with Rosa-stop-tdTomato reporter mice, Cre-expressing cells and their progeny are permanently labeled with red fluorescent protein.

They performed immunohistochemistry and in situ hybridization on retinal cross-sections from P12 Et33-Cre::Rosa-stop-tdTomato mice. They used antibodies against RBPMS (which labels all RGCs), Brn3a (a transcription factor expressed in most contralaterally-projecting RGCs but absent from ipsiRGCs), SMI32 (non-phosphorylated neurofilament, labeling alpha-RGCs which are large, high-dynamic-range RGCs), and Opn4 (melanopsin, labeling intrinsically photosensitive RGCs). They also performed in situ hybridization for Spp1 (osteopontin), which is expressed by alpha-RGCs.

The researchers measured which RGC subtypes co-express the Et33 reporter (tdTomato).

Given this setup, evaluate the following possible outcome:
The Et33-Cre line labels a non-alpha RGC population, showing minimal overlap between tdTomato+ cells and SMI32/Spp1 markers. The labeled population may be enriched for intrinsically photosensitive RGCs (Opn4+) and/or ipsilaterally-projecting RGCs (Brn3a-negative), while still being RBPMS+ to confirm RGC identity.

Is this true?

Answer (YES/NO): NO